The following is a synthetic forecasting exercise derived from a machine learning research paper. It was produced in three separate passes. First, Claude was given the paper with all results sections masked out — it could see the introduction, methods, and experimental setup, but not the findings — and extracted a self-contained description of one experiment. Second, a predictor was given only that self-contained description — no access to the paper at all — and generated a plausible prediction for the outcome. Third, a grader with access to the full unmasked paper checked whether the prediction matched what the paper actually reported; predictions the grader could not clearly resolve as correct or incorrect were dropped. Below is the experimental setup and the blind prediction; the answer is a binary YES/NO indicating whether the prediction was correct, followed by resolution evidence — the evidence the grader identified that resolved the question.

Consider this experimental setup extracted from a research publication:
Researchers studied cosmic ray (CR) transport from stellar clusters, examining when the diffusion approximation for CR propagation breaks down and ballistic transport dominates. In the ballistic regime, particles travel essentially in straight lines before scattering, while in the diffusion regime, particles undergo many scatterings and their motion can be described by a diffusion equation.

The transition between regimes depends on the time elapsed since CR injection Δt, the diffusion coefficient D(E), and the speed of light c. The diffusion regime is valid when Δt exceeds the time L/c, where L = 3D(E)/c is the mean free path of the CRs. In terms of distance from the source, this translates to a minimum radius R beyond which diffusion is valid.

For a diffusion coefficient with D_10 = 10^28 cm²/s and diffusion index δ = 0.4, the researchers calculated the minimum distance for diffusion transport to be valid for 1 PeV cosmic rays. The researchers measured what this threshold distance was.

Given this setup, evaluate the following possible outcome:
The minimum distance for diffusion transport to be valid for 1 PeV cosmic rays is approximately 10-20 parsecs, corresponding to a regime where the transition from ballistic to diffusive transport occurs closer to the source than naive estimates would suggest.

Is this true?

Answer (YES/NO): NO